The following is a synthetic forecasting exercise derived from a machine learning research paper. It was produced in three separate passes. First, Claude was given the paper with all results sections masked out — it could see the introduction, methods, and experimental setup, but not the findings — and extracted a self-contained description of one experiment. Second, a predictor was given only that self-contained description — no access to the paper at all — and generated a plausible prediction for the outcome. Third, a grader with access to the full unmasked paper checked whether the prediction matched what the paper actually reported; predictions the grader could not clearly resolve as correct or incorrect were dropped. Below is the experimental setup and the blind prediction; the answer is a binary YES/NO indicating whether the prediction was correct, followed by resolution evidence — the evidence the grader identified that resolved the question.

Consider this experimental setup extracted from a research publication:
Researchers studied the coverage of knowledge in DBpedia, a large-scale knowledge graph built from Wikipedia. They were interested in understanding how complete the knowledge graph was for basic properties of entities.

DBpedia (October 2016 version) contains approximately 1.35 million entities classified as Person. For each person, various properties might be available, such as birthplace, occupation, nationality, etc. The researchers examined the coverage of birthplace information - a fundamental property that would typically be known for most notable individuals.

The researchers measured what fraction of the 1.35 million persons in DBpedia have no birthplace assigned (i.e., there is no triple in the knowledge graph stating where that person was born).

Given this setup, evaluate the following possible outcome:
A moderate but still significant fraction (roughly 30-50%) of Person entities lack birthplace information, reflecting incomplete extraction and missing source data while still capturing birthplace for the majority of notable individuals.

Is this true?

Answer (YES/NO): NO